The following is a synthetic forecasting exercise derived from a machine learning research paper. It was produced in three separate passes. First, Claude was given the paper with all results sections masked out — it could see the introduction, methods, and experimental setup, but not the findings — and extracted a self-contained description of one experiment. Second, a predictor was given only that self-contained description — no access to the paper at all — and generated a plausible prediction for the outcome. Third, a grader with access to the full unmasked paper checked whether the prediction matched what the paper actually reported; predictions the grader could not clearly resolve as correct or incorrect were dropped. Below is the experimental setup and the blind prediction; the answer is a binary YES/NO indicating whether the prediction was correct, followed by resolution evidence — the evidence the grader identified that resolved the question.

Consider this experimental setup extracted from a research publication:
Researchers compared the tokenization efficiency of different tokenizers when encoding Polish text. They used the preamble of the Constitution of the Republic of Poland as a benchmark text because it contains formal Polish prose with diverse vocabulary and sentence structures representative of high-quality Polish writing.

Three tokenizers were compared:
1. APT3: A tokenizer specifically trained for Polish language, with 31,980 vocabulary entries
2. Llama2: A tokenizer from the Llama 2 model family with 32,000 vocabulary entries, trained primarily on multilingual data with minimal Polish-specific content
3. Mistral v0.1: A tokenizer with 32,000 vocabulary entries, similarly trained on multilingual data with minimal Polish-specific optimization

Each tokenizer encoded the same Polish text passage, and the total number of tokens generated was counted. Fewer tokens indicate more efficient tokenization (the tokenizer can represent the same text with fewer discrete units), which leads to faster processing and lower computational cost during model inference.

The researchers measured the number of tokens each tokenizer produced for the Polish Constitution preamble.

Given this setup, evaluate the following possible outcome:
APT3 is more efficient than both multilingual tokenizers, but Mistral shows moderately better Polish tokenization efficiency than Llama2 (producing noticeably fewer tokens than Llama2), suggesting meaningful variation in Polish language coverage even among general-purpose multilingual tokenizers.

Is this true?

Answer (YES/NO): NO